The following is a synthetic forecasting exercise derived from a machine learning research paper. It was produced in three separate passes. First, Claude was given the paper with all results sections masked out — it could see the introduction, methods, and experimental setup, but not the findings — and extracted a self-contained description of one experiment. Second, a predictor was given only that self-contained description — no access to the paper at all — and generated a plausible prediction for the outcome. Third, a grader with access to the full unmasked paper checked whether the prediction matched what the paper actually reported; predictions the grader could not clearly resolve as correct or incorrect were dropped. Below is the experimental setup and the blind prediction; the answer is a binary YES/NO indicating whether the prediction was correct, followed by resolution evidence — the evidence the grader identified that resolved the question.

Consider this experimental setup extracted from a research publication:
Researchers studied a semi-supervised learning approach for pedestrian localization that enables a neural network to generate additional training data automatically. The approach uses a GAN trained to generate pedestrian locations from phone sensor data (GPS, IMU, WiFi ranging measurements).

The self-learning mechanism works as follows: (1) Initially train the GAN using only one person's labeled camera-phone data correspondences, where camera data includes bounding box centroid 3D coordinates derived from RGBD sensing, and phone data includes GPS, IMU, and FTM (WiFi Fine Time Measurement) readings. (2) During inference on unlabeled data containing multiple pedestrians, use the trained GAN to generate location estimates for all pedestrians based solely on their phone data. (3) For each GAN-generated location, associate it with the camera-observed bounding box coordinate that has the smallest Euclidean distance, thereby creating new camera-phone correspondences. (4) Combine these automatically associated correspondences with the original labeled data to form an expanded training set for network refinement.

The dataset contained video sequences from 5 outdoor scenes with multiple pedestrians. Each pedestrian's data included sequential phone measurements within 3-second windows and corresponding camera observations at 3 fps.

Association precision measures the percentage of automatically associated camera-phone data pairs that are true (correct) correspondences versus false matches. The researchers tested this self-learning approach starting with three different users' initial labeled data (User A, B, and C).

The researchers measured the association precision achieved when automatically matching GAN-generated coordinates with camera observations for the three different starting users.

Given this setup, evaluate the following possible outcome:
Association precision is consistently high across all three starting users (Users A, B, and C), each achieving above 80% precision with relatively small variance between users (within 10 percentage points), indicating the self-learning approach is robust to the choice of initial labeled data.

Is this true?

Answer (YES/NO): NO